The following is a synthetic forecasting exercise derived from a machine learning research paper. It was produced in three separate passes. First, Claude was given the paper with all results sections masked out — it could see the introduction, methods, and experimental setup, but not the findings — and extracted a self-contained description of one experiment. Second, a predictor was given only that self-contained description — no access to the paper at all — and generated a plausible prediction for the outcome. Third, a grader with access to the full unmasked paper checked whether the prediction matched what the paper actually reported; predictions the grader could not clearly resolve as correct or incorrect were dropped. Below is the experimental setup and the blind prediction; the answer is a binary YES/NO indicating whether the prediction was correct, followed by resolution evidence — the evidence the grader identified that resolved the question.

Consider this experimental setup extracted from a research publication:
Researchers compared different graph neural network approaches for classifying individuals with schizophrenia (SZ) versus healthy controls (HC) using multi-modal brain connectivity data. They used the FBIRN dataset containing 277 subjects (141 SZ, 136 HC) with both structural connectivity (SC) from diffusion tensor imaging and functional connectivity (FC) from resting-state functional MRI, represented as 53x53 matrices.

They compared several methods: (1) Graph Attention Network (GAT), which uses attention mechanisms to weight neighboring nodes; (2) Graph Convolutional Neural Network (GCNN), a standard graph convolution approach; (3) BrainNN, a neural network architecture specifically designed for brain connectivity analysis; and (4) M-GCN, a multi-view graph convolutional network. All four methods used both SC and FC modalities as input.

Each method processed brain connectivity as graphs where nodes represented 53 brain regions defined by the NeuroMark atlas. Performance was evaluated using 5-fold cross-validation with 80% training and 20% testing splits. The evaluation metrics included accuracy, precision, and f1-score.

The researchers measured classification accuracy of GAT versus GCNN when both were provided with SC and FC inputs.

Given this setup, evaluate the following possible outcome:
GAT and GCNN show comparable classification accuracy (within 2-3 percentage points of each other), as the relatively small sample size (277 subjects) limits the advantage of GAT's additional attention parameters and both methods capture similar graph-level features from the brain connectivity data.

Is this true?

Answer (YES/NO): YES